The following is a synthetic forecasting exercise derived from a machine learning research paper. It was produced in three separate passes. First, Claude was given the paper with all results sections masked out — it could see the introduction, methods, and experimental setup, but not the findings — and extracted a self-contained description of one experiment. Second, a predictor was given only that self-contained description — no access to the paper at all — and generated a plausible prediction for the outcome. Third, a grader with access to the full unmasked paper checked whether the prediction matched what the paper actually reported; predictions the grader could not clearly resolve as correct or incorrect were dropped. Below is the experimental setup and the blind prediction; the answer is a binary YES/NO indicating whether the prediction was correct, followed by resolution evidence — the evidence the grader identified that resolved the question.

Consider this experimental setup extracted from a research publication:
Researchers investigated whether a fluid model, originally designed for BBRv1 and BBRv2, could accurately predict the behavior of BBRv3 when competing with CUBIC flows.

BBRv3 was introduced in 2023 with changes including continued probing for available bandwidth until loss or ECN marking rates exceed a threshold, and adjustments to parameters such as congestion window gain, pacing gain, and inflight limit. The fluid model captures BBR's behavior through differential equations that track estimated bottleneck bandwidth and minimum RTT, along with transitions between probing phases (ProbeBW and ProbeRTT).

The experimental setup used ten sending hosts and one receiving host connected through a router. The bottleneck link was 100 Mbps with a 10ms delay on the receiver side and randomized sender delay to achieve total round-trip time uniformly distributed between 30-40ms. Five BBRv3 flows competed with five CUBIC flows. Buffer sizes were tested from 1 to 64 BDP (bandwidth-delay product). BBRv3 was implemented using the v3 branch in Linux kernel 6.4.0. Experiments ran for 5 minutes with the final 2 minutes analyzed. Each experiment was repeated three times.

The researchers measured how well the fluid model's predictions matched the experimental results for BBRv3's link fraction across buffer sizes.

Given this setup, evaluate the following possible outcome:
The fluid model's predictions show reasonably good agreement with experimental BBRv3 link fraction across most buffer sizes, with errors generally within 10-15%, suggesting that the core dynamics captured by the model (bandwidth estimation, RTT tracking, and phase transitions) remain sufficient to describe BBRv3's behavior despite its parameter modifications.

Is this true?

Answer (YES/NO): NO